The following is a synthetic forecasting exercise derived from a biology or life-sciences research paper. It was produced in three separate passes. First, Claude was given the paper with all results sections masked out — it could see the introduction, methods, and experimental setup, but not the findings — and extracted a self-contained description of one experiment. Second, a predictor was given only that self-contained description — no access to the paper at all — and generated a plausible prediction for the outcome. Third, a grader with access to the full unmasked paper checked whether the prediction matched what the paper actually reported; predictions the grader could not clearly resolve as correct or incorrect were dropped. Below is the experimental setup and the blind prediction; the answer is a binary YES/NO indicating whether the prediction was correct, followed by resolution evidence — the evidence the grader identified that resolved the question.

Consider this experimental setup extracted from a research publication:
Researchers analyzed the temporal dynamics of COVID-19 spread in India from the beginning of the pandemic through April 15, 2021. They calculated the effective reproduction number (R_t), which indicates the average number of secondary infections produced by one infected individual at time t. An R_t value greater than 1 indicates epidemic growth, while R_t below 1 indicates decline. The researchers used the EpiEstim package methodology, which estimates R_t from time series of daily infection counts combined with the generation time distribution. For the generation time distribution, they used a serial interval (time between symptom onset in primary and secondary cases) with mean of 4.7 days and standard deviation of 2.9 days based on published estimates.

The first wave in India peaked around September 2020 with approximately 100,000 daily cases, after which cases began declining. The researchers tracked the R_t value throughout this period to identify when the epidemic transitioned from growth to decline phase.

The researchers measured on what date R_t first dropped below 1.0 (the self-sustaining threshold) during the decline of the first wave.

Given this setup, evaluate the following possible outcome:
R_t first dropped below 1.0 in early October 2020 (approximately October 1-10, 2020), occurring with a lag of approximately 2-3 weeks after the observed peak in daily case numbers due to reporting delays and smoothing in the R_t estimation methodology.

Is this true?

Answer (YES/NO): NO